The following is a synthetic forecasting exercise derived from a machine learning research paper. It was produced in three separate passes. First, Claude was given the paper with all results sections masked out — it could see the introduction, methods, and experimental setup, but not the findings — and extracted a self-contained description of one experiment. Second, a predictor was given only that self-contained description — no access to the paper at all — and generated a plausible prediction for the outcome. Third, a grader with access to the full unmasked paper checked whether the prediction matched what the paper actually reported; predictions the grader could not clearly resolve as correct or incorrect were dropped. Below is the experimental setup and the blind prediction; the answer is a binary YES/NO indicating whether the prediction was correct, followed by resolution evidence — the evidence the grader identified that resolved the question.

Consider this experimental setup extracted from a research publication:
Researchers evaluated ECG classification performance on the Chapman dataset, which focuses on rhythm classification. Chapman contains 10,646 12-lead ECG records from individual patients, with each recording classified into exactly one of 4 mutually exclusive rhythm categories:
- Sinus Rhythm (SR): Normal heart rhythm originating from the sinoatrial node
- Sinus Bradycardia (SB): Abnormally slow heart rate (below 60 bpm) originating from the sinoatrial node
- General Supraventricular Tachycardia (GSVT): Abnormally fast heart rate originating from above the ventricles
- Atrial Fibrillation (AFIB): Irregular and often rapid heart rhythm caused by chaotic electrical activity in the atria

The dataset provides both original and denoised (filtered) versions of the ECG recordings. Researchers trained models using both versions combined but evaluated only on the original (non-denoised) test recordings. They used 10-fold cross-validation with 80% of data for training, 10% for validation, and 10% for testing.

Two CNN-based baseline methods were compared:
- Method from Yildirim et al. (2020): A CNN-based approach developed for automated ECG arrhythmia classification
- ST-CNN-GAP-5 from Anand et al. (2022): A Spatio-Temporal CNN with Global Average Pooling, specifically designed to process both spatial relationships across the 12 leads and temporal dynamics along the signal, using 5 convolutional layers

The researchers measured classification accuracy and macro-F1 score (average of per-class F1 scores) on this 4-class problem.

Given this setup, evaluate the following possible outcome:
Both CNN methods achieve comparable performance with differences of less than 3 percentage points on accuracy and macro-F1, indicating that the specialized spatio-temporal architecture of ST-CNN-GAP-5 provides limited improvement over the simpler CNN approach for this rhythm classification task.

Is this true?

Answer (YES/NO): YES